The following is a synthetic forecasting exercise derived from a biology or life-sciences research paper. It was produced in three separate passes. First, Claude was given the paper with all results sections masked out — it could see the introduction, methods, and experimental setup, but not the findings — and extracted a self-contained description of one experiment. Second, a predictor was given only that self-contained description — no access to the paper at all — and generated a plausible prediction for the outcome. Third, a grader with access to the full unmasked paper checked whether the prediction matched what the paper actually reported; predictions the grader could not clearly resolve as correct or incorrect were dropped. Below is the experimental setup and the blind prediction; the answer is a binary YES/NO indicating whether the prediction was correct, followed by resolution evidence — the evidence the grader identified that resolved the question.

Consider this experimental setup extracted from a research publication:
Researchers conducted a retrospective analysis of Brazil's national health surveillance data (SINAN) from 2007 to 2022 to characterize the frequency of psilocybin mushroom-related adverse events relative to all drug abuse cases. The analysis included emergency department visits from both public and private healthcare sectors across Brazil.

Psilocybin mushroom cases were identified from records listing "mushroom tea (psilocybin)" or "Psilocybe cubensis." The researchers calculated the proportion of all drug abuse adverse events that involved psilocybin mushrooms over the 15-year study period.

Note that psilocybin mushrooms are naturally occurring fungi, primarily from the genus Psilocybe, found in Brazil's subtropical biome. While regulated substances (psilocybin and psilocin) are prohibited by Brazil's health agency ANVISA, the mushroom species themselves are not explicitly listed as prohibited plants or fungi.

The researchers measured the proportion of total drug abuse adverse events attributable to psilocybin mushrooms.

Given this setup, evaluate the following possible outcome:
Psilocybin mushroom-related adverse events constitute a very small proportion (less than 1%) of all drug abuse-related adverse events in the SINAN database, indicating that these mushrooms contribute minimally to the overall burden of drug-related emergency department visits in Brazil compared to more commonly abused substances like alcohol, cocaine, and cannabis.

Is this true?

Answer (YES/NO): YES